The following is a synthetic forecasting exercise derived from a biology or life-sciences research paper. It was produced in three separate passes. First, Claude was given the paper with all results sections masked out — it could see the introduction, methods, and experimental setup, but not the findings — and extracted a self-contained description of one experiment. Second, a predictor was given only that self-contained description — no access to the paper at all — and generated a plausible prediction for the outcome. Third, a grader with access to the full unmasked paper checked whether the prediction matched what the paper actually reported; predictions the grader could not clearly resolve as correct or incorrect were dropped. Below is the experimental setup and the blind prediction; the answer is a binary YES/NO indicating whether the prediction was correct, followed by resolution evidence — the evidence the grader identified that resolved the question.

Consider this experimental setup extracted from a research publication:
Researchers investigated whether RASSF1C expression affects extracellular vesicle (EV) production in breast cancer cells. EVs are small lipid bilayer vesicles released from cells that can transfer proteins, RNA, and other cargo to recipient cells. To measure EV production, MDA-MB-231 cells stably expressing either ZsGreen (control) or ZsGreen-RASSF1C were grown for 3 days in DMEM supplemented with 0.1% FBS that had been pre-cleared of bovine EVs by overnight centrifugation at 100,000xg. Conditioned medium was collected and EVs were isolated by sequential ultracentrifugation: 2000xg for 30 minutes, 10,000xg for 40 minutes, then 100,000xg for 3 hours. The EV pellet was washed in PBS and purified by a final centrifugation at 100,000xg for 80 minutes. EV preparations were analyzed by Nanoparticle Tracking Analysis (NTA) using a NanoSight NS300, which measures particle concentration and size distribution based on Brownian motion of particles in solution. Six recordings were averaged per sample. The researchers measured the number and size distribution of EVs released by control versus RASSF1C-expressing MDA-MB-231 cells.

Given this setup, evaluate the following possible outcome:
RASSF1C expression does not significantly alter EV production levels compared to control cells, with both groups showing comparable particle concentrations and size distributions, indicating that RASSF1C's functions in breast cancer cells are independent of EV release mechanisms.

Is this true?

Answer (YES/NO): NO